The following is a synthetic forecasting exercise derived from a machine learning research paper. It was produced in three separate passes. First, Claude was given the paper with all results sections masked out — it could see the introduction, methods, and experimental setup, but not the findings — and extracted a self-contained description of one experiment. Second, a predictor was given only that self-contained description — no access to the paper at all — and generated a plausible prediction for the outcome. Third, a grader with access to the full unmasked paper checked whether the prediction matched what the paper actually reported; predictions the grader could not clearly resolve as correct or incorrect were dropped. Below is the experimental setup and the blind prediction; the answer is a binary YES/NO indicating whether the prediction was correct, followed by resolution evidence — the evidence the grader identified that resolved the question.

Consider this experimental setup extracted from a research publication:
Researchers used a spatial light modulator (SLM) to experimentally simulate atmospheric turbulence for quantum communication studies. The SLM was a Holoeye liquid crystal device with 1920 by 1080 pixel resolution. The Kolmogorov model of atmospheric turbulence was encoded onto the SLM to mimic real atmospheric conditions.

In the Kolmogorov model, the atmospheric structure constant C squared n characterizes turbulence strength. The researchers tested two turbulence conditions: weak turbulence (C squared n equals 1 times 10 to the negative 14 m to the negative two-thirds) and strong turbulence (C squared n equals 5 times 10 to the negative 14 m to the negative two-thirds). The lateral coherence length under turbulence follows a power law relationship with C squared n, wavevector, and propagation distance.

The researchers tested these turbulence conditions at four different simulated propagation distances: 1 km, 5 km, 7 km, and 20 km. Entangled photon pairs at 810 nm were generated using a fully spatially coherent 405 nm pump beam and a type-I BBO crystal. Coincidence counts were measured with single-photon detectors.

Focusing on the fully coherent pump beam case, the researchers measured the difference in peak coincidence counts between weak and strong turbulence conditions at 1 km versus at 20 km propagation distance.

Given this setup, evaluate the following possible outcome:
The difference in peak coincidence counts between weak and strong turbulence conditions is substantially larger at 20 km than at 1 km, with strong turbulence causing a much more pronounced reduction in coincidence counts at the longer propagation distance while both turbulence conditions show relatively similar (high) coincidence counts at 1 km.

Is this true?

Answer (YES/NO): YES